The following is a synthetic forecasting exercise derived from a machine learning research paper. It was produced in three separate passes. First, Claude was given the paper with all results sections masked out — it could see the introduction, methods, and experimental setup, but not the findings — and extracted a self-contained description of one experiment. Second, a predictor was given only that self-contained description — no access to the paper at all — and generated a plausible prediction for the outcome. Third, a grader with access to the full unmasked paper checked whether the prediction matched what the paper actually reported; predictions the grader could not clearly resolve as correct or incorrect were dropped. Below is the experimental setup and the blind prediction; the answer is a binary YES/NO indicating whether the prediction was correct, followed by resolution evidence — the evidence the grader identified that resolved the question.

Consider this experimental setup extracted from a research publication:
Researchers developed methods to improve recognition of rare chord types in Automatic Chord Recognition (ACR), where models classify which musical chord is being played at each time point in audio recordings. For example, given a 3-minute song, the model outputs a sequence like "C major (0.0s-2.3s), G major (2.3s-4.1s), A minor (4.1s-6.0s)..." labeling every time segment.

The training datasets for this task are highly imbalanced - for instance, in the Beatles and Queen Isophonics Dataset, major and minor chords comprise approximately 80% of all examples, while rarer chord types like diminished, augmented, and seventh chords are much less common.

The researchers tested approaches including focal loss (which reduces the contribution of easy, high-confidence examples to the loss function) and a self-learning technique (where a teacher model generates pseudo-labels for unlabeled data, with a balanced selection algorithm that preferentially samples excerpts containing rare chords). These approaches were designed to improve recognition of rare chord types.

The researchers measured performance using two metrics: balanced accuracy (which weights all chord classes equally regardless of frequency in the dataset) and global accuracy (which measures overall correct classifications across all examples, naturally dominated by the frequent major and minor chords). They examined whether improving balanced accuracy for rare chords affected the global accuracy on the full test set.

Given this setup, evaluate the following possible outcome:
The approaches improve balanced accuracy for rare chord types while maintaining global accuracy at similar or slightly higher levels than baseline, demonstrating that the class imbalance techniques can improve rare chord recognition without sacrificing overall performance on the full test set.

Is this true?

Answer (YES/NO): YES